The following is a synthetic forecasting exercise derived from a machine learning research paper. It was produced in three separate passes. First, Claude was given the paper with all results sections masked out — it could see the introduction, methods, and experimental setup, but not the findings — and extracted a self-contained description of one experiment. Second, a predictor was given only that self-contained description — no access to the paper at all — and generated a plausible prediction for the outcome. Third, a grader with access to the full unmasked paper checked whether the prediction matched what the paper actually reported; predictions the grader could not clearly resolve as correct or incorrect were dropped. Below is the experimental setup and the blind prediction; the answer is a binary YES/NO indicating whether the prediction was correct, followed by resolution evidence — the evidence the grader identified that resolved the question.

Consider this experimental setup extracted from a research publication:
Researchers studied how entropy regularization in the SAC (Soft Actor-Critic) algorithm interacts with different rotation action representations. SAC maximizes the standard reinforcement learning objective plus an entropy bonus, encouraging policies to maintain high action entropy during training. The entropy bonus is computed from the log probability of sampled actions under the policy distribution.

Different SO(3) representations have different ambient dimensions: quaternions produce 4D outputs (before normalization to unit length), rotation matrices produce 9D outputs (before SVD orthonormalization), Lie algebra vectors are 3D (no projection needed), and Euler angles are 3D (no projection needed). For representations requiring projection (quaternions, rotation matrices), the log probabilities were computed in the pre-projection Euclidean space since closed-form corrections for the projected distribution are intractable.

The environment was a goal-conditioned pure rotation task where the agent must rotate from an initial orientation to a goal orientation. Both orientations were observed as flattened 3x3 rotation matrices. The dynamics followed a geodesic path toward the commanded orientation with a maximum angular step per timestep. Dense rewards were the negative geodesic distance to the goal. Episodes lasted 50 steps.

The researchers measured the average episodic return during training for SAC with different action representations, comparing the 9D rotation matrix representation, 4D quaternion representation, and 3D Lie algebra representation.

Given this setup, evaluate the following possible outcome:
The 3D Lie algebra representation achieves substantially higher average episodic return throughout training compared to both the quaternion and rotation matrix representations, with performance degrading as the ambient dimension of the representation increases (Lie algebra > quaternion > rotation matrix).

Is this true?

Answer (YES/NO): NO